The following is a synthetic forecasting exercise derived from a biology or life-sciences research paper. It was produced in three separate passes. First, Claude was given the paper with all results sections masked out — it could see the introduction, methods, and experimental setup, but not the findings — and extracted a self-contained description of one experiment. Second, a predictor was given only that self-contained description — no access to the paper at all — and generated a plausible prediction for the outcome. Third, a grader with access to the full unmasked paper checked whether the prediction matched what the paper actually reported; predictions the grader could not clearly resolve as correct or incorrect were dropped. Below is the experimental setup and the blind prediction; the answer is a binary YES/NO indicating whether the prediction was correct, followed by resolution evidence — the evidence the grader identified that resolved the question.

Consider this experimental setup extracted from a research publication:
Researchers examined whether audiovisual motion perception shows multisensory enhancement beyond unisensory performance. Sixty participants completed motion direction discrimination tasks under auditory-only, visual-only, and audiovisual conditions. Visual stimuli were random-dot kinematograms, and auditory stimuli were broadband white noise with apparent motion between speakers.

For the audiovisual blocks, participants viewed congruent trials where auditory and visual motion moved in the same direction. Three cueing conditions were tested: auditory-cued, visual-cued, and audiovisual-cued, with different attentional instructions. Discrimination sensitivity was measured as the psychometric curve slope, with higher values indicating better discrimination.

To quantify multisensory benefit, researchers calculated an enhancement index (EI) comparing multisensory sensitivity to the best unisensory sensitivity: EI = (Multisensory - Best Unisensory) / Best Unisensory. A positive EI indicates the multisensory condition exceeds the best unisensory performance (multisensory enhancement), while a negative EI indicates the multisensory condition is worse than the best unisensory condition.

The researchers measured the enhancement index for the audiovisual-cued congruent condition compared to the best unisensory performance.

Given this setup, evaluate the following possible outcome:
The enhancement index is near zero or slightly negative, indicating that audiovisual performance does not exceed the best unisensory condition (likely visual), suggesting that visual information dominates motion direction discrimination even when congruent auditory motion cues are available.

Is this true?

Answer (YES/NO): NO